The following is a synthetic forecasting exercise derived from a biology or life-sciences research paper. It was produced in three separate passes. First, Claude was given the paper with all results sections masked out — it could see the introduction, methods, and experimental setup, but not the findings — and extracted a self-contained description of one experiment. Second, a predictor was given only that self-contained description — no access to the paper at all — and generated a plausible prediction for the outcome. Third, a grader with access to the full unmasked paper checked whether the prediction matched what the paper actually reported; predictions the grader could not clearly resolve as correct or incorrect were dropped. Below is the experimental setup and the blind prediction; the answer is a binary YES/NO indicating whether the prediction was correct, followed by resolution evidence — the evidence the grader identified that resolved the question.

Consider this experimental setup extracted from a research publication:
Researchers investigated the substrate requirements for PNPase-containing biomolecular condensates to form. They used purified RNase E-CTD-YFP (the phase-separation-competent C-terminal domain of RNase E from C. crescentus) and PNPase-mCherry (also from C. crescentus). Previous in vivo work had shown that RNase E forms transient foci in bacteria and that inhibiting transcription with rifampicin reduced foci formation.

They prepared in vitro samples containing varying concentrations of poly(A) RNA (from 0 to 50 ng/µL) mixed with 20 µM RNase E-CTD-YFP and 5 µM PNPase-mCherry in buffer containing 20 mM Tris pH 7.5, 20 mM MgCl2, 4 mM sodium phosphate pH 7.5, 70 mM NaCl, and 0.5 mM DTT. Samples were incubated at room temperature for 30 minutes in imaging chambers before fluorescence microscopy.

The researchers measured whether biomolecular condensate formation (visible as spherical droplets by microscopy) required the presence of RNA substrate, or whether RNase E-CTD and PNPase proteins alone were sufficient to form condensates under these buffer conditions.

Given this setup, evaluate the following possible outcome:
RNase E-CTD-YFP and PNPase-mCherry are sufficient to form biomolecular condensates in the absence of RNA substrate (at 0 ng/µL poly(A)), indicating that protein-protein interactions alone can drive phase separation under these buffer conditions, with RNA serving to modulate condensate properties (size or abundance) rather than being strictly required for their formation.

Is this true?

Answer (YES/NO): YES